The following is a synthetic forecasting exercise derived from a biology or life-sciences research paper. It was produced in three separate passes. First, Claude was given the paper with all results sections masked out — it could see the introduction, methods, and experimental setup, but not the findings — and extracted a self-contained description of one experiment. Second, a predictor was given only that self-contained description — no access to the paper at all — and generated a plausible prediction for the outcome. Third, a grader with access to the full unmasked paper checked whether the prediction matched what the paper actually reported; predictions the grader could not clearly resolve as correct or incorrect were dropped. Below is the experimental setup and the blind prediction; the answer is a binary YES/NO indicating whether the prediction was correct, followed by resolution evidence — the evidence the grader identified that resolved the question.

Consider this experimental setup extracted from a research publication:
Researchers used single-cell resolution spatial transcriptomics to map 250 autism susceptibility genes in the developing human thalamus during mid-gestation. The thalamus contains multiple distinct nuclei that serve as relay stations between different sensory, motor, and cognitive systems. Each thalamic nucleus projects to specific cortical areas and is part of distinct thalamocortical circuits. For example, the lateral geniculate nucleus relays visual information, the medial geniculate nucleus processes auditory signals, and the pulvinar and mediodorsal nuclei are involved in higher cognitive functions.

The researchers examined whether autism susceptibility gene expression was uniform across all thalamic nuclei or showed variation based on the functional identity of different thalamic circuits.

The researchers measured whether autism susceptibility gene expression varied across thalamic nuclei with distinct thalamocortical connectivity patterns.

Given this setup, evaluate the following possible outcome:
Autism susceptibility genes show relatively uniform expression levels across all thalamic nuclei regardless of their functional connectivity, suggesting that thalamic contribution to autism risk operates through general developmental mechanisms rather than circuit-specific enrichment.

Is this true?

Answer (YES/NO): NO